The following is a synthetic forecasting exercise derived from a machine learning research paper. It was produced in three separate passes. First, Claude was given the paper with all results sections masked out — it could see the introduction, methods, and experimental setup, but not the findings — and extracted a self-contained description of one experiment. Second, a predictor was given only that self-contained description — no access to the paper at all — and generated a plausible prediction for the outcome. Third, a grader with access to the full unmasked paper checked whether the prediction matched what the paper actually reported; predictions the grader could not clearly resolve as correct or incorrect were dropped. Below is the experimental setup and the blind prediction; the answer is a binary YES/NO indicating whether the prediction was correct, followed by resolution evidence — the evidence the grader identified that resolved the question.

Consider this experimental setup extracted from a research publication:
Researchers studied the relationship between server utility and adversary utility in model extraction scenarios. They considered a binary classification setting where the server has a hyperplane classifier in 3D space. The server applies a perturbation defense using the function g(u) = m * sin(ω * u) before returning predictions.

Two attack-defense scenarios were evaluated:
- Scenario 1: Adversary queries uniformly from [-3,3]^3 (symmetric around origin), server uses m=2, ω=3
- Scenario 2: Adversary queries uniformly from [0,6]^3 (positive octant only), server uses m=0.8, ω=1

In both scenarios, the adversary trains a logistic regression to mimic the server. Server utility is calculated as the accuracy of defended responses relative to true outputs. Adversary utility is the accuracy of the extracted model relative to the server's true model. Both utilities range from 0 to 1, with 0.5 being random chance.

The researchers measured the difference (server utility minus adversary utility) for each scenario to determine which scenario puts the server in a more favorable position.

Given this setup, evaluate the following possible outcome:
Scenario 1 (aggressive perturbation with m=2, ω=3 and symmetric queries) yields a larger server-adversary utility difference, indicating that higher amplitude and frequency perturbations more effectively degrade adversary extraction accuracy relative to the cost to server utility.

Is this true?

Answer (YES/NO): NO